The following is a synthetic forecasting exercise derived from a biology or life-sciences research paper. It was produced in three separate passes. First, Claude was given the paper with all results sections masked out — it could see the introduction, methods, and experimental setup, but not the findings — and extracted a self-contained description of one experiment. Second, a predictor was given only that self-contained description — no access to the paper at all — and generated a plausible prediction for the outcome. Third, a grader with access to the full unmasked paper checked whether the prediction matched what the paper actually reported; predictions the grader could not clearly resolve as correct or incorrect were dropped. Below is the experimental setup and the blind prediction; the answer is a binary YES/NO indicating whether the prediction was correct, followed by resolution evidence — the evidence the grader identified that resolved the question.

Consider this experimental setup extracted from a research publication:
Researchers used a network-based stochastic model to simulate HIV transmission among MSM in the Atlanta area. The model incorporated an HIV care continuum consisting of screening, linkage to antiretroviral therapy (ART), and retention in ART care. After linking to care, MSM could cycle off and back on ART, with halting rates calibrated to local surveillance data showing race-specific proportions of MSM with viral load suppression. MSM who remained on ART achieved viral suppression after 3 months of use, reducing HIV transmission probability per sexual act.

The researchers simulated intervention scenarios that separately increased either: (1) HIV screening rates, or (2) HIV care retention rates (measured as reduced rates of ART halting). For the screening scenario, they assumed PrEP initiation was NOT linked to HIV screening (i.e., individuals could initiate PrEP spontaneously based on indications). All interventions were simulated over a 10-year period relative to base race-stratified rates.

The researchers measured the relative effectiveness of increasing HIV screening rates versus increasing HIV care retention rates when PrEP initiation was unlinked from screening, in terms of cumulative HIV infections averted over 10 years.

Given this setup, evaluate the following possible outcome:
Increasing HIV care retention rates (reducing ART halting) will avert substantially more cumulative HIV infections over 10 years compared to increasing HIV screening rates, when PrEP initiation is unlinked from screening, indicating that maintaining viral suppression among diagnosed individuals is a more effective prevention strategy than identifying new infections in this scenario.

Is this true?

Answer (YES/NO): YES